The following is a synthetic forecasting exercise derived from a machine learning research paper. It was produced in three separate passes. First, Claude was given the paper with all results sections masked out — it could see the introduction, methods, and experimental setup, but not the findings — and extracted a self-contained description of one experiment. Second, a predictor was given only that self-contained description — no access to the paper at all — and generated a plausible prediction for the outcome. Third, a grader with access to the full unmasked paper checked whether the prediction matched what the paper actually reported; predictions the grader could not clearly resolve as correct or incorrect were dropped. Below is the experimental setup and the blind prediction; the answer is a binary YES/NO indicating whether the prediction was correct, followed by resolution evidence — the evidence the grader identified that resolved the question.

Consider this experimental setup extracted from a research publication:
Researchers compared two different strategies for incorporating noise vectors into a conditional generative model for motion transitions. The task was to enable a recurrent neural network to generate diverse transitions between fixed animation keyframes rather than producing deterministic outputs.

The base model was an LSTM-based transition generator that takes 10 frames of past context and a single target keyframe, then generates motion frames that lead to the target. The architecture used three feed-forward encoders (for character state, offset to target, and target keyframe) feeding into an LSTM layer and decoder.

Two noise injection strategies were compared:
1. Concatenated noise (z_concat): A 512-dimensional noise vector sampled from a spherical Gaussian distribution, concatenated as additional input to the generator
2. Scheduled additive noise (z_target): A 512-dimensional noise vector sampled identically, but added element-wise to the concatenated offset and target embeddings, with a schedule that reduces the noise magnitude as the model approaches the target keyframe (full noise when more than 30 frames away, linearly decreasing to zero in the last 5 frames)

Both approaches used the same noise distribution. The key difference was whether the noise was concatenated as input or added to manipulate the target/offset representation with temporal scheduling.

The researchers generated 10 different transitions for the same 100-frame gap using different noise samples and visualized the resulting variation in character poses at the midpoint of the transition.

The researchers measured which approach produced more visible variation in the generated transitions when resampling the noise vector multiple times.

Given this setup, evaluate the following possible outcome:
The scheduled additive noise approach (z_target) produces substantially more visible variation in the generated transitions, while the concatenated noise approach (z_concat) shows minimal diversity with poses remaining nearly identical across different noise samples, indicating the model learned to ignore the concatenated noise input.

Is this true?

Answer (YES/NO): YES